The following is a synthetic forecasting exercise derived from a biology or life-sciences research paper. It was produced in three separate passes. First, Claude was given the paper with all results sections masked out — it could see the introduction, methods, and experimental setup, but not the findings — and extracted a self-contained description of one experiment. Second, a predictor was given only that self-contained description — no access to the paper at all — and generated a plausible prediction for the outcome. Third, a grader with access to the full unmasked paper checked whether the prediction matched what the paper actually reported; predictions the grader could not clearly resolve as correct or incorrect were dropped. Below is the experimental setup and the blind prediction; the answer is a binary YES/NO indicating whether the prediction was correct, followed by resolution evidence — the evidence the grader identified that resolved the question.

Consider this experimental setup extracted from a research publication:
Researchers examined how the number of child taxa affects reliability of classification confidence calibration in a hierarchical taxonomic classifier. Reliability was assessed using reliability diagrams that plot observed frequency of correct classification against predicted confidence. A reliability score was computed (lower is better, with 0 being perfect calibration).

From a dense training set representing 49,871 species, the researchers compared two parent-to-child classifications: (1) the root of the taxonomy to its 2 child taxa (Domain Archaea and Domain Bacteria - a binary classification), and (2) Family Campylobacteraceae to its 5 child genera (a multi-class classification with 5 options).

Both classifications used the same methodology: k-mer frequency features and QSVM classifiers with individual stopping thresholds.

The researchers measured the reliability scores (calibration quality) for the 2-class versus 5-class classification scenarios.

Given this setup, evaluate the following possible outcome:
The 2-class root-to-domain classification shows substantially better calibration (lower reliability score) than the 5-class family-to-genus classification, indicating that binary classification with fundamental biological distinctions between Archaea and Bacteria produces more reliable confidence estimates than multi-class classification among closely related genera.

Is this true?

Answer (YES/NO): YES